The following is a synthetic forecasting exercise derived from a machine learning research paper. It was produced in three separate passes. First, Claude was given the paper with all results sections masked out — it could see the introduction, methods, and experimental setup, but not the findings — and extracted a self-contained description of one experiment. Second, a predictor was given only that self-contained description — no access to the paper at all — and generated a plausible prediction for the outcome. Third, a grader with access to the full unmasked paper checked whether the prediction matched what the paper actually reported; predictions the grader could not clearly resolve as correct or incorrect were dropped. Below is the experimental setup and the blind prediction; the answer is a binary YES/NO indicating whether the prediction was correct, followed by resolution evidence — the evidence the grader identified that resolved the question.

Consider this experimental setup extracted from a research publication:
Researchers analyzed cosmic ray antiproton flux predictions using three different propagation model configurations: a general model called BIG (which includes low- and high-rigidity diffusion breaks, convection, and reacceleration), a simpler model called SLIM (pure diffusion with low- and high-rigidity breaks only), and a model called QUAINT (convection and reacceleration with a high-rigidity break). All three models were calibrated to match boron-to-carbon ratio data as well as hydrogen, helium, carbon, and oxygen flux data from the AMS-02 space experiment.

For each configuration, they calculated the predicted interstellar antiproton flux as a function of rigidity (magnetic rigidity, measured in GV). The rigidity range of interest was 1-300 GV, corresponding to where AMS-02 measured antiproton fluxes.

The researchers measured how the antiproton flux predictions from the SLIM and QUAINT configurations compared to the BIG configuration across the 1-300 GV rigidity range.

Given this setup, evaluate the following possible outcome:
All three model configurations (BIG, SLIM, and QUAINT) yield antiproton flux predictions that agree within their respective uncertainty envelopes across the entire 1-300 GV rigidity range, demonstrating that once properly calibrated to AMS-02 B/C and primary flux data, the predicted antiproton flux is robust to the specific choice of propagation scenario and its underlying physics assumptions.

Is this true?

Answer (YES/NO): NO